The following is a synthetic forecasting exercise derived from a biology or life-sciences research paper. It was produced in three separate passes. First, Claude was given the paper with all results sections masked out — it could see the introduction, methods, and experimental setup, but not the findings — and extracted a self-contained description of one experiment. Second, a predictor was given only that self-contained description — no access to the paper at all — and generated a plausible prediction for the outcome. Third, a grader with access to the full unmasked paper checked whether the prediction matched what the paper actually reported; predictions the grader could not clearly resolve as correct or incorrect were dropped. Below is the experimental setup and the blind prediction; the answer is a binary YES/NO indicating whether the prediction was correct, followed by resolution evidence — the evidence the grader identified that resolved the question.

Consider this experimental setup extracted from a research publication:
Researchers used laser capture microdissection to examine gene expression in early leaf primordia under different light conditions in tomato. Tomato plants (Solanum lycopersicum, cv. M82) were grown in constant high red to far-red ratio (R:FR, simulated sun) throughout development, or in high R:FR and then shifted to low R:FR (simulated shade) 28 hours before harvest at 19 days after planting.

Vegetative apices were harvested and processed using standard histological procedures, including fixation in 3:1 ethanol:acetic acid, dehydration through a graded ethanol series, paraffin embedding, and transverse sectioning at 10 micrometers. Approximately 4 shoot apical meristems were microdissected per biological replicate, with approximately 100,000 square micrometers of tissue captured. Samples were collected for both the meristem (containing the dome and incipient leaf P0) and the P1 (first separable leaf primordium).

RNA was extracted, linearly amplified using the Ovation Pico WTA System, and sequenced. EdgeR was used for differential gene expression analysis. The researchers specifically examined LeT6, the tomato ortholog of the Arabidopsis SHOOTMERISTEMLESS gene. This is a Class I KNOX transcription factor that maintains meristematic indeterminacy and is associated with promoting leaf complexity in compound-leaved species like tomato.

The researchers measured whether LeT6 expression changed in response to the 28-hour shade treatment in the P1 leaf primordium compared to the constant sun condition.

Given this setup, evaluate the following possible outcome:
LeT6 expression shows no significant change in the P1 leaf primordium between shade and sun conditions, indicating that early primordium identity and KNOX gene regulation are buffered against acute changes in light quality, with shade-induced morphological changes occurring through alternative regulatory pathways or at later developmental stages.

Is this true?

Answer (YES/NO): NO